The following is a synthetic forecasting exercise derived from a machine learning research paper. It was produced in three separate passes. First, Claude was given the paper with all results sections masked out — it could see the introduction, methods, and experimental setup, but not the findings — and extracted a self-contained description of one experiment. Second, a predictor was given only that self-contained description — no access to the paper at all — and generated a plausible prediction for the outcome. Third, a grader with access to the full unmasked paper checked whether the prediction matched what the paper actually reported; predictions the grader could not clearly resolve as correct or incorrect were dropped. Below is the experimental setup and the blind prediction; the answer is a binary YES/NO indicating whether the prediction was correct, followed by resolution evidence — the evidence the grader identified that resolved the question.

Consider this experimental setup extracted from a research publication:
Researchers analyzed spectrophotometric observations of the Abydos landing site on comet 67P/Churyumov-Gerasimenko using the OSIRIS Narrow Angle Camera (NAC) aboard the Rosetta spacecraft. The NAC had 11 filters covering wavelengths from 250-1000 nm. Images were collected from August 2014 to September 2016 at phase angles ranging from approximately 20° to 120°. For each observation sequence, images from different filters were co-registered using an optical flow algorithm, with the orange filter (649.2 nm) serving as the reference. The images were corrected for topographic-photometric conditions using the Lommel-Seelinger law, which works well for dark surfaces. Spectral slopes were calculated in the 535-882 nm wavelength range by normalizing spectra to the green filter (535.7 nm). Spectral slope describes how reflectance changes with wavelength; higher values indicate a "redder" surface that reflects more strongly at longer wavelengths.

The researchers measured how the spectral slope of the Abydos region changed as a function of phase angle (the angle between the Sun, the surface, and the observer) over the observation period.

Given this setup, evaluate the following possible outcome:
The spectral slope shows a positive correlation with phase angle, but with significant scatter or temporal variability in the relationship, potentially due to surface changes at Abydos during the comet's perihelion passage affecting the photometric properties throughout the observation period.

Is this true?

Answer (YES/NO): YES